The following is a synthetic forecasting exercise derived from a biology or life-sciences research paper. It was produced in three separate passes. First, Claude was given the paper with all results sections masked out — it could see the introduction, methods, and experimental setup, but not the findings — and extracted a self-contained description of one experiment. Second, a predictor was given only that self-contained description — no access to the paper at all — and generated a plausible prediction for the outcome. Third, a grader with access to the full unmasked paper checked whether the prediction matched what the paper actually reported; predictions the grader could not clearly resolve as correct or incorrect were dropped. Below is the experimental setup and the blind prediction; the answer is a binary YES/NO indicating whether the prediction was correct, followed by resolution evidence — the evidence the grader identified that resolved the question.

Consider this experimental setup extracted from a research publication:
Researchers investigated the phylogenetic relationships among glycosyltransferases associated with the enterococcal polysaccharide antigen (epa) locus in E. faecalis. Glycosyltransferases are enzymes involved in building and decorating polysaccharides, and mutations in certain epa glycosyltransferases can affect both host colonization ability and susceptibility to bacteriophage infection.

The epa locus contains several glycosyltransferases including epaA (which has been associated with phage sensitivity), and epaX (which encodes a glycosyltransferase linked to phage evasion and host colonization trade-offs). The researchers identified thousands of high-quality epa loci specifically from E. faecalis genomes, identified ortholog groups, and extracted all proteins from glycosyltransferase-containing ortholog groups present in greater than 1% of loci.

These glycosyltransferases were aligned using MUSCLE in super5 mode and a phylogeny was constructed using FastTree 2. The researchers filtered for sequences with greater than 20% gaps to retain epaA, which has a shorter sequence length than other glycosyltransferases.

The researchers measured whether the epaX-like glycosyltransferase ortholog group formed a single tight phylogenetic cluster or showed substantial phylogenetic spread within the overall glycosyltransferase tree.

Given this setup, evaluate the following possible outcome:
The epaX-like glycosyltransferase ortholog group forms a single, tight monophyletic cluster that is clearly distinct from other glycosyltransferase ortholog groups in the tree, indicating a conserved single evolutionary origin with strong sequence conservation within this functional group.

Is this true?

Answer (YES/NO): NO